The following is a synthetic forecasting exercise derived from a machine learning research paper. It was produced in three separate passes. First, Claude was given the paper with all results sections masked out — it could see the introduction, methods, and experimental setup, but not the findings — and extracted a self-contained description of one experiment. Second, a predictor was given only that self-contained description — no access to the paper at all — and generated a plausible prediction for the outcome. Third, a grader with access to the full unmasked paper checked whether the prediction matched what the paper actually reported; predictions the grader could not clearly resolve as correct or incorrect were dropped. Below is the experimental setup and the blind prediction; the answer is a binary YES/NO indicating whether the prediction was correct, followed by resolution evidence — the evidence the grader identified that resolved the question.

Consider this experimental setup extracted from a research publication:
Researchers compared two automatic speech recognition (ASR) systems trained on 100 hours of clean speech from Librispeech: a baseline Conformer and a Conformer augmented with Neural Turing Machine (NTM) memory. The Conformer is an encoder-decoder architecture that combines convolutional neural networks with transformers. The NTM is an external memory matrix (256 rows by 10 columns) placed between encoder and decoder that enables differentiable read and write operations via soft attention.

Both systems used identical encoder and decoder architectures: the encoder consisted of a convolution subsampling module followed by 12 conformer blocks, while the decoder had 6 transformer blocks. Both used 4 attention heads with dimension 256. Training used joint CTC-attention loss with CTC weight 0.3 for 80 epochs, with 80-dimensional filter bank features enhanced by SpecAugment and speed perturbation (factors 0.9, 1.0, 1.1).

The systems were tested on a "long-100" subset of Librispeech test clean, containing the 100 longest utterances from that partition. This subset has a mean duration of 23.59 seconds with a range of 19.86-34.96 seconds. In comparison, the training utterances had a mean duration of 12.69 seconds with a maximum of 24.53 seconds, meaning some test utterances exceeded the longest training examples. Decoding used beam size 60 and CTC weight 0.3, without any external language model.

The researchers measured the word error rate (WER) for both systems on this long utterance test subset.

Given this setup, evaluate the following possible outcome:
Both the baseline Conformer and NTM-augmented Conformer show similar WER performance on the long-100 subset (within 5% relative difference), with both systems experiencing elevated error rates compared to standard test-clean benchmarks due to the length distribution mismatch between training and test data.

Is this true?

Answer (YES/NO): NO